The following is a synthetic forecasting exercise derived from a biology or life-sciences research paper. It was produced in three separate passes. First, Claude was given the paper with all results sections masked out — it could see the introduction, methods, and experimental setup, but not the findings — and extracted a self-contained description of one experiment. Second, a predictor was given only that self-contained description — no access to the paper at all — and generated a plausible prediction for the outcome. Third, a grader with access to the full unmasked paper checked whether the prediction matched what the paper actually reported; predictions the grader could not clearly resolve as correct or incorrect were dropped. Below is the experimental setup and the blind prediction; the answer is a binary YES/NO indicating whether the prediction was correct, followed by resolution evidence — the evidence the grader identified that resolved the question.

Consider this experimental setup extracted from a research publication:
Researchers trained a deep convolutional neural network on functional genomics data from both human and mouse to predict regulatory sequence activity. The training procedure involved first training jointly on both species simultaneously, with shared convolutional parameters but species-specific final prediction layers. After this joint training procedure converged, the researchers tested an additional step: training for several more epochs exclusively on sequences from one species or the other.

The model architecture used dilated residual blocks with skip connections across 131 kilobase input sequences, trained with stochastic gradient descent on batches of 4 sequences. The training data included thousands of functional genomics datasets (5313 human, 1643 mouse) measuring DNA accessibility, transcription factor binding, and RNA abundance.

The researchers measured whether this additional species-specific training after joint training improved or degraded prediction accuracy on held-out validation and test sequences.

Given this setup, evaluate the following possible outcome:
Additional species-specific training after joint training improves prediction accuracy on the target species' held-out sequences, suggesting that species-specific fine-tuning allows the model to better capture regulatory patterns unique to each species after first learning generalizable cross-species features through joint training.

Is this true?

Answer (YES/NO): YES